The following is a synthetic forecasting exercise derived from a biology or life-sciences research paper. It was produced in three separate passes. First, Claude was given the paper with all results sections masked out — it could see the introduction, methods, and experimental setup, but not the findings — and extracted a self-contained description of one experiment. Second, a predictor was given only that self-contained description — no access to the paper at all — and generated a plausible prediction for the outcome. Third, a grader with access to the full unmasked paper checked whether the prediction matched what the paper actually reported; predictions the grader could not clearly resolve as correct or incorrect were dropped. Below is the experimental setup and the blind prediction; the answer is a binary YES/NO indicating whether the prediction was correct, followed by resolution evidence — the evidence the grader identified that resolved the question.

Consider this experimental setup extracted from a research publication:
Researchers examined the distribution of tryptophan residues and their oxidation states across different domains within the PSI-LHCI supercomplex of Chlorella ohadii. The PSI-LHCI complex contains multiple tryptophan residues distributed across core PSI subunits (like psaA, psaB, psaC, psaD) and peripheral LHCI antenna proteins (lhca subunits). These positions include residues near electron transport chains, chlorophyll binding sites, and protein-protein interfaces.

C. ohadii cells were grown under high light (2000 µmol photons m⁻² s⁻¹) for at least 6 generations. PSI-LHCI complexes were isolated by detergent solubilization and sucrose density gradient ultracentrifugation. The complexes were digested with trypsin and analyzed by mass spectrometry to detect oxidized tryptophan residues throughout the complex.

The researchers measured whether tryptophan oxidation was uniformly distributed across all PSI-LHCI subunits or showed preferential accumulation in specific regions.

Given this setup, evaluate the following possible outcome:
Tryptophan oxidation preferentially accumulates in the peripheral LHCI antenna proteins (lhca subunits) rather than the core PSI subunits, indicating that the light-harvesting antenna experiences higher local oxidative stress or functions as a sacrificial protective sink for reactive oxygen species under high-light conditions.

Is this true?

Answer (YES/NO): NO